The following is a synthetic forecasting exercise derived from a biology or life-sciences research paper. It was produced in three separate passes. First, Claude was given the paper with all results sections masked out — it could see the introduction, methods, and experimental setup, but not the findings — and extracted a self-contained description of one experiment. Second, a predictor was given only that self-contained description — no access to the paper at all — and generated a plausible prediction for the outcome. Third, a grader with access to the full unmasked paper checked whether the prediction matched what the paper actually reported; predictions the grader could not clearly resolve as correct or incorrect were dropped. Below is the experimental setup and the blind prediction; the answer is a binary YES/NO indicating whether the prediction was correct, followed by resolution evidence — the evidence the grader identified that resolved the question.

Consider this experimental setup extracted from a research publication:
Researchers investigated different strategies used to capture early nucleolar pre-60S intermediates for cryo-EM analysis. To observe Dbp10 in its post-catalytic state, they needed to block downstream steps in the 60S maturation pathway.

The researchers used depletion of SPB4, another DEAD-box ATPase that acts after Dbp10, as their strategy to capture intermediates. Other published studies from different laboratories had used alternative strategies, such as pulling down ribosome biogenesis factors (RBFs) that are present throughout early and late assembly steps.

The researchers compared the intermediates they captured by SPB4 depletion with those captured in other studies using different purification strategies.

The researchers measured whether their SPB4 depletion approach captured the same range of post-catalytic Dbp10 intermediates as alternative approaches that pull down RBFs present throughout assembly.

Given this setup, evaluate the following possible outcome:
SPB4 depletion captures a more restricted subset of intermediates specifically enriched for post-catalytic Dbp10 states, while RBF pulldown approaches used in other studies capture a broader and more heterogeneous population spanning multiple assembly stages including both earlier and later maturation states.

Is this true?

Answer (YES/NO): YES